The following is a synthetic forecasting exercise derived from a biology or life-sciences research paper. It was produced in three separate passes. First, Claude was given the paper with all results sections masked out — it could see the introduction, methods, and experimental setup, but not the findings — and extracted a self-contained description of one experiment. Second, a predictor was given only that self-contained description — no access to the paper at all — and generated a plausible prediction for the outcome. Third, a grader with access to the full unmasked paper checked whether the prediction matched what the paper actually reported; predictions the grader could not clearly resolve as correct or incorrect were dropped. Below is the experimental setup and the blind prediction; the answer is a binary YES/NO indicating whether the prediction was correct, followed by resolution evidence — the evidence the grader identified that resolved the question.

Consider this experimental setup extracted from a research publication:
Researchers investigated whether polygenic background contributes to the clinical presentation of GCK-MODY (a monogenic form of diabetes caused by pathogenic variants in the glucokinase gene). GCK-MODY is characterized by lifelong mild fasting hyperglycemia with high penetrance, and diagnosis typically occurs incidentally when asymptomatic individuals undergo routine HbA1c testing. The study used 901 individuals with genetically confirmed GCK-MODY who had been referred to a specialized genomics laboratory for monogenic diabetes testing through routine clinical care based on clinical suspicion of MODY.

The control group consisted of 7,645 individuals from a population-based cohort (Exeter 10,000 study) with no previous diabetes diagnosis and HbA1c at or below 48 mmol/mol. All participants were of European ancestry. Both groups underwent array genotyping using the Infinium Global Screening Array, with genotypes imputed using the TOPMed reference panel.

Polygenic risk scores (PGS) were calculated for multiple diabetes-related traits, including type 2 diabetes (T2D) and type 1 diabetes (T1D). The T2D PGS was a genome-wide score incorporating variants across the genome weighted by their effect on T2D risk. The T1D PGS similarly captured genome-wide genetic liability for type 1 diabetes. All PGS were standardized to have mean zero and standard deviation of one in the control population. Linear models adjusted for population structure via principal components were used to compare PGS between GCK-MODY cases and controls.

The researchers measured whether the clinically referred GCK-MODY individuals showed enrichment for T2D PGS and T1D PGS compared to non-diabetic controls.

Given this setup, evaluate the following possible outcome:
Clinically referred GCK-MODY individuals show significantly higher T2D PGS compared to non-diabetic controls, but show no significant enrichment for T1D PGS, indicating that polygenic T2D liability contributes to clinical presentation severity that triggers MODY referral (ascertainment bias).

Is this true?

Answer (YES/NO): YES